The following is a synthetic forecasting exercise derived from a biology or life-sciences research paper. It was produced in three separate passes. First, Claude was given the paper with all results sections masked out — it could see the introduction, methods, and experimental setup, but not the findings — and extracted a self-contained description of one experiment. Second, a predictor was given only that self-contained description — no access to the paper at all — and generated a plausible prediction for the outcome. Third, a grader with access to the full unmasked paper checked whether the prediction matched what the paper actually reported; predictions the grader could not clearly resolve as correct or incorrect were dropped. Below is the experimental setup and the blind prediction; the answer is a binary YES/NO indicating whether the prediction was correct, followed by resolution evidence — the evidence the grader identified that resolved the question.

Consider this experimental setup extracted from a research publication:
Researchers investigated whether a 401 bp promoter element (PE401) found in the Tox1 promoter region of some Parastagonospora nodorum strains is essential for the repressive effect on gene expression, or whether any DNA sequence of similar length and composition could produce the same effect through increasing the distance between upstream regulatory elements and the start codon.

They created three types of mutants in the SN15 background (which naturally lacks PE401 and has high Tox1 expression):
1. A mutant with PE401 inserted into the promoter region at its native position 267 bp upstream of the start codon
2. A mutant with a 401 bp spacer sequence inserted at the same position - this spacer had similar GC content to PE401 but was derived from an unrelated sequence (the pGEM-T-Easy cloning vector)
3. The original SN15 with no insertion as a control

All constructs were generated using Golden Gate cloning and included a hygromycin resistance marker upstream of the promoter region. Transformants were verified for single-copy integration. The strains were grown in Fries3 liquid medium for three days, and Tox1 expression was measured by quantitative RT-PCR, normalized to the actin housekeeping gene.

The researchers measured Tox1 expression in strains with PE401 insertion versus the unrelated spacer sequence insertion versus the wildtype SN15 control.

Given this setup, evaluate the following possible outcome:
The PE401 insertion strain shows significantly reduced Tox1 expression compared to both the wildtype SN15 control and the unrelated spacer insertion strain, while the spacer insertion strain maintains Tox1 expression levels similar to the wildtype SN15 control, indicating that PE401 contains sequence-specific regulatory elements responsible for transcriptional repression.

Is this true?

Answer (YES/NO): YES